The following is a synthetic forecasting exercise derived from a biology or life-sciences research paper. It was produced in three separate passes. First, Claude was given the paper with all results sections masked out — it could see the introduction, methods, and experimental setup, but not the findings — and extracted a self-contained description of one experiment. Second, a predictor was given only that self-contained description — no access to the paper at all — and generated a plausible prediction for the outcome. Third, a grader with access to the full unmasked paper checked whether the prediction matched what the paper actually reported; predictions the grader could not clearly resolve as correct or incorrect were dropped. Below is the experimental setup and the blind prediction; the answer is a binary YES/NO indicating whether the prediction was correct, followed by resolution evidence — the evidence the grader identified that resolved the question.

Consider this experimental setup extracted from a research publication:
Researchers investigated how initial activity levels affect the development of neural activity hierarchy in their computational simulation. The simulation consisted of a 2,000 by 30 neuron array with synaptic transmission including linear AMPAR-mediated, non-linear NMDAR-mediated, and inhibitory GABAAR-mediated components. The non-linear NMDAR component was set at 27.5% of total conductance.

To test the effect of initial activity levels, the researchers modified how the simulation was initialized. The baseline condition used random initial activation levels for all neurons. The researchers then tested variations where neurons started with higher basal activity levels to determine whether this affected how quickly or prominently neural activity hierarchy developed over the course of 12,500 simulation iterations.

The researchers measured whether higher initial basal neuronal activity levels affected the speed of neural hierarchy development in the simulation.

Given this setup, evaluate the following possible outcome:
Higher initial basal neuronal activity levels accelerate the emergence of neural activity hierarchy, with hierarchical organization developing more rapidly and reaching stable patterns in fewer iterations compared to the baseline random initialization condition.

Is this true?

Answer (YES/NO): YES